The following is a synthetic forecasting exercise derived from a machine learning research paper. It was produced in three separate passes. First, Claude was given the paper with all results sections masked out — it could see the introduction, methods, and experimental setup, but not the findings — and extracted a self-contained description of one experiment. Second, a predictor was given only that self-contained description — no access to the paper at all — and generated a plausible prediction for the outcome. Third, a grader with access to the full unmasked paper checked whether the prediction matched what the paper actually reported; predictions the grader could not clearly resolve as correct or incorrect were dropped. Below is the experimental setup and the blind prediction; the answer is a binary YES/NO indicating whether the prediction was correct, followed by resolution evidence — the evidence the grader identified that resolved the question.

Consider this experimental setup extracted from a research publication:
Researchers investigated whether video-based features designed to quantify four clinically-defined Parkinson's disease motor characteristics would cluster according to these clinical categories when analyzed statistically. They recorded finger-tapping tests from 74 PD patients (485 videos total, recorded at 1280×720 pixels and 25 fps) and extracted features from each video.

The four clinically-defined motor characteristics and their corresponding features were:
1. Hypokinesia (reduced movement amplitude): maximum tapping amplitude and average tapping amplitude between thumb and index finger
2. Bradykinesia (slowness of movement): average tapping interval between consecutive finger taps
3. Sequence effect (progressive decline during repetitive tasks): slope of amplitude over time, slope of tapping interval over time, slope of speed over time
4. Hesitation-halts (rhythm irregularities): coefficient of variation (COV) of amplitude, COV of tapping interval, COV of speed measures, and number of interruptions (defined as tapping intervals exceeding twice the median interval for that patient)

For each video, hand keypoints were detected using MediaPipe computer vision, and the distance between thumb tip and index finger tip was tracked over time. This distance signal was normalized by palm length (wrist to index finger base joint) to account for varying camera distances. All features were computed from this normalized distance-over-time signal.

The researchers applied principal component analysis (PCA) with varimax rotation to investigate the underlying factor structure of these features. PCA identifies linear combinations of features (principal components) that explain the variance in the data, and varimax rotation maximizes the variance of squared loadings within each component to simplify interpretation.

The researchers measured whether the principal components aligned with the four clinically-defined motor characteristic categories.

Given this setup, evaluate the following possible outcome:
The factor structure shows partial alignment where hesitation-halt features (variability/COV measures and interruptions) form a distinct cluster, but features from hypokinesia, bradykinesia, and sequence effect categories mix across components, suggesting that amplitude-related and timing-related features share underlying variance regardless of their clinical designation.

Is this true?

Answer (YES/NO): NO